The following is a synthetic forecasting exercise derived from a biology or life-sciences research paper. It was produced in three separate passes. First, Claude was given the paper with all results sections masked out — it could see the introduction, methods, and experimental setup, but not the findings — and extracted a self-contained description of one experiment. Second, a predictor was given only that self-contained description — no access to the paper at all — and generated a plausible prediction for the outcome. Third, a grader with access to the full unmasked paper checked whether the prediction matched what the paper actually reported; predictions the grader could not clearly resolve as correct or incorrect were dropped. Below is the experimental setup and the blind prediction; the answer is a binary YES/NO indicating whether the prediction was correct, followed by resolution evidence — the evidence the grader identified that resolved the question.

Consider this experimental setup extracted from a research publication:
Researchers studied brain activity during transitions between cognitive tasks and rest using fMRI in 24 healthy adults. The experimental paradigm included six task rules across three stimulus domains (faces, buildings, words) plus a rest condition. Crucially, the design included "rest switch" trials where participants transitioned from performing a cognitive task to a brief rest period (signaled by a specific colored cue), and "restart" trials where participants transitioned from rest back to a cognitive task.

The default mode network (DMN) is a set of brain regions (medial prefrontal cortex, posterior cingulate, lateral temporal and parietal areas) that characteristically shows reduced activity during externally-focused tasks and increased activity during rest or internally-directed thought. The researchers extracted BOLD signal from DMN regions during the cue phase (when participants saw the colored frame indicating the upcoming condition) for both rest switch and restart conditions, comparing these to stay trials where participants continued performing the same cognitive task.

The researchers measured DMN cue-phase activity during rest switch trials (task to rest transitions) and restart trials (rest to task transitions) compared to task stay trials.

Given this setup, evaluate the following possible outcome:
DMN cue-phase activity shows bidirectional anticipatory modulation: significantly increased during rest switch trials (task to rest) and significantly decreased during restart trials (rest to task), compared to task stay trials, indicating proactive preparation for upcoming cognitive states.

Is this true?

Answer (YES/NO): NO